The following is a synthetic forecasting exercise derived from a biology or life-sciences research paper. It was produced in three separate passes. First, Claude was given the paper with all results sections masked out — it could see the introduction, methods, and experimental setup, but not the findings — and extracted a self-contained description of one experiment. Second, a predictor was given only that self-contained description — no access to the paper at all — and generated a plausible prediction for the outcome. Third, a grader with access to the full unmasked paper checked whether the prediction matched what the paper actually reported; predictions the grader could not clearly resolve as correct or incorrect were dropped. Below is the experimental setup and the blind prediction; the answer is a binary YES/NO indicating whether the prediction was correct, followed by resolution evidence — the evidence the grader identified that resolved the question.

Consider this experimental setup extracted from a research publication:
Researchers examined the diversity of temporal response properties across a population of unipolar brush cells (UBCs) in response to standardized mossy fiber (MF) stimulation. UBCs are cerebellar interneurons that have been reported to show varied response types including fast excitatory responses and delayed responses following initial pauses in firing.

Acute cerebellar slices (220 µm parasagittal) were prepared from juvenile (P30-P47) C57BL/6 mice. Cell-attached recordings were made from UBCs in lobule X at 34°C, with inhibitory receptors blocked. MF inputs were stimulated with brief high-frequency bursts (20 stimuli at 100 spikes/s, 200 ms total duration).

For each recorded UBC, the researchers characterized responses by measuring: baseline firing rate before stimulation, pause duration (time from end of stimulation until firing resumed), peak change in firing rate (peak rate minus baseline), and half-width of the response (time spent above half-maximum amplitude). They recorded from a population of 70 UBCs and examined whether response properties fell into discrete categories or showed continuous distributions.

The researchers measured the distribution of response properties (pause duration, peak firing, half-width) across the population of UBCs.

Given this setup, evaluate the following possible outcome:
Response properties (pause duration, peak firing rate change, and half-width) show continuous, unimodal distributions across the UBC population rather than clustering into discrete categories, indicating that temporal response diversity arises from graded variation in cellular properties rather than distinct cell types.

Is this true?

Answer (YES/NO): YES